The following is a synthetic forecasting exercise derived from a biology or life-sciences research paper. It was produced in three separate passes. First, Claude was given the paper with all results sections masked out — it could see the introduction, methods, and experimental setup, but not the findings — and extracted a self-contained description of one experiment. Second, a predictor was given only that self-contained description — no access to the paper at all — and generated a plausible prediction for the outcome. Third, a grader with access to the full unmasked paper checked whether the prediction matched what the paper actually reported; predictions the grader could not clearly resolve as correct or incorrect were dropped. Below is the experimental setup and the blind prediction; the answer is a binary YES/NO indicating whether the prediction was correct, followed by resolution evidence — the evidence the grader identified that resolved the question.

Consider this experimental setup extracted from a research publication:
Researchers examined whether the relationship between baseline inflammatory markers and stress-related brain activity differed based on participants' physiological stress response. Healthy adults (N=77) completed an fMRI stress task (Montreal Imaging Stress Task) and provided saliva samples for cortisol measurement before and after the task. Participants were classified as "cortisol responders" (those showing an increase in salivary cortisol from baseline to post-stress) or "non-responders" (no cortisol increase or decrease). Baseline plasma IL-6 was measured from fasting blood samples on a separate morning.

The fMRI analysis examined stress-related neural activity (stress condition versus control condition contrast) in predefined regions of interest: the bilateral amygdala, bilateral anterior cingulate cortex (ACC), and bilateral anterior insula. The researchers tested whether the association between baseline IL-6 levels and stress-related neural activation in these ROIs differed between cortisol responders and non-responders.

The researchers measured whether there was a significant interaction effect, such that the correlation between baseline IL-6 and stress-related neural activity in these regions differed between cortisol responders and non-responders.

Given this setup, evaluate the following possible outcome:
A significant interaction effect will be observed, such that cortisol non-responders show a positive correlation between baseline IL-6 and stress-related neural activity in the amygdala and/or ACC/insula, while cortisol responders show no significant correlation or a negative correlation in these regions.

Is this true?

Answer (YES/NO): NO